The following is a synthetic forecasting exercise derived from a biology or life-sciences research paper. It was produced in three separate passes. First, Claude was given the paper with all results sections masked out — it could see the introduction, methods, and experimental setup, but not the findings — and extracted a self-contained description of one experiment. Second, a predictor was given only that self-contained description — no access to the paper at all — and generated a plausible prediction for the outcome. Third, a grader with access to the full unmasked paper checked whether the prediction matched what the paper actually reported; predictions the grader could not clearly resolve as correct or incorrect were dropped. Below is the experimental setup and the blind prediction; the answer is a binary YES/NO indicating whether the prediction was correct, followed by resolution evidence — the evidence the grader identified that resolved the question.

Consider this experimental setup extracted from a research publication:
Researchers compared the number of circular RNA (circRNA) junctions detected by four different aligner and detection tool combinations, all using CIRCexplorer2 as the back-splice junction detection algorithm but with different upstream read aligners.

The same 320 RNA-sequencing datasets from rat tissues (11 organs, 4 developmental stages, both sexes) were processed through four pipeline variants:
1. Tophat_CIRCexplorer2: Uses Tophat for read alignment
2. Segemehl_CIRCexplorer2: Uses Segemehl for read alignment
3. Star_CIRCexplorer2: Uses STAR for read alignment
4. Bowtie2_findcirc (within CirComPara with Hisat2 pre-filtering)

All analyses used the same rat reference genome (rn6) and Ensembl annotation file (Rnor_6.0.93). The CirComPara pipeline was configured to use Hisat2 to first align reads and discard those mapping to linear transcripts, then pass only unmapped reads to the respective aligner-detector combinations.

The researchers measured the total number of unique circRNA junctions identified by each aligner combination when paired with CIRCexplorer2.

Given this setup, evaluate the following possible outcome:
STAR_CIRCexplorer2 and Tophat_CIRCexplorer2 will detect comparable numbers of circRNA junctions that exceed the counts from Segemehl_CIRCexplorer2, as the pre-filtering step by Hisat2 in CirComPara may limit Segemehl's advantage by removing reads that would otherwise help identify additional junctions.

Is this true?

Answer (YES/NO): NO